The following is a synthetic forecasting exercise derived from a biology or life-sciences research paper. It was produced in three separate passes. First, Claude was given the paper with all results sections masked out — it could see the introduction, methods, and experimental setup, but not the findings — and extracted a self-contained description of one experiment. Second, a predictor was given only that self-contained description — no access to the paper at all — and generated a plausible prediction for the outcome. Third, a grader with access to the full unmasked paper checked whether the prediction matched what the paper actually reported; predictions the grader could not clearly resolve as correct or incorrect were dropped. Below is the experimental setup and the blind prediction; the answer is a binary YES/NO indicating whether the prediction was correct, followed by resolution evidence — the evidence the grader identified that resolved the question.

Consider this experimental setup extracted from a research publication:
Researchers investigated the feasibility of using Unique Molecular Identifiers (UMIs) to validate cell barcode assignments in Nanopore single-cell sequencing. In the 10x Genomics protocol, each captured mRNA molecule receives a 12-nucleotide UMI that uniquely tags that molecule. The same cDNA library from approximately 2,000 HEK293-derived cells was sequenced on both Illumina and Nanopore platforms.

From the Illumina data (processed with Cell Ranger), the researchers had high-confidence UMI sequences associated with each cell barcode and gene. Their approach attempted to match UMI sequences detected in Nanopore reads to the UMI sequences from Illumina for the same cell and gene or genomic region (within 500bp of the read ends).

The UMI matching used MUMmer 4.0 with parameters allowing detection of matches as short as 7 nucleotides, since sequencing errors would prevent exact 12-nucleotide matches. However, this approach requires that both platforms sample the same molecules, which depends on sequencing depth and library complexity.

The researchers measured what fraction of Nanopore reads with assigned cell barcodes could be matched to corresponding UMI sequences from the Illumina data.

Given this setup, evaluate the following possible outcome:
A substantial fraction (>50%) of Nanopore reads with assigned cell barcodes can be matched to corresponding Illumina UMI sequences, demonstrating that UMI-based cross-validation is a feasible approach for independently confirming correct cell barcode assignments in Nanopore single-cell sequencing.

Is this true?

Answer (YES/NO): NO